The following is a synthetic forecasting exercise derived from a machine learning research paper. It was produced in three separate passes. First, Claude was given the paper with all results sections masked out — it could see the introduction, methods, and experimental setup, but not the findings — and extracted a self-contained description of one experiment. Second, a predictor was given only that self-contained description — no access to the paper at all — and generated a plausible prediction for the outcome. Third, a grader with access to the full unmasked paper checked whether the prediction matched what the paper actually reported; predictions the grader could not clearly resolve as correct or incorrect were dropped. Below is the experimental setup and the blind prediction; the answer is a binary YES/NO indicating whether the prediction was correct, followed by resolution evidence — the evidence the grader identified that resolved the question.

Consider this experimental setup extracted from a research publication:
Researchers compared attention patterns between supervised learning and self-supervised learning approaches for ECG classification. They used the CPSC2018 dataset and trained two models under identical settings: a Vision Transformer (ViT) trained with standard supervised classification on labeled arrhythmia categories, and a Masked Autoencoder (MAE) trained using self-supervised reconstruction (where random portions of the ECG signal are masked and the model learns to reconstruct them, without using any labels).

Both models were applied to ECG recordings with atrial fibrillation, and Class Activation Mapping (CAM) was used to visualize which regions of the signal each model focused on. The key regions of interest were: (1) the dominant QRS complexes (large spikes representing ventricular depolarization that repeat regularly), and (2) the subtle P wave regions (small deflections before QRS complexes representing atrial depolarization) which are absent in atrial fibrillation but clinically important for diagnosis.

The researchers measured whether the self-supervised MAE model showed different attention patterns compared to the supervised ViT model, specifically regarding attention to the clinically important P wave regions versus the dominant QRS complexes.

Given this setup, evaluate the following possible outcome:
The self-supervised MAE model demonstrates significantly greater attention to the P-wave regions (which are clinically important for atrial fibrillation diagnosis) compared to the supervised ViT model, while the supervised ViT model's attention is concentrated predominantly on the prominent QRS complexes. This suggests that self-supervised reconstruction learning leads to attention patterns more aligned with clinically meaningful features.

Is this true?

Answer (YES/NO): NO